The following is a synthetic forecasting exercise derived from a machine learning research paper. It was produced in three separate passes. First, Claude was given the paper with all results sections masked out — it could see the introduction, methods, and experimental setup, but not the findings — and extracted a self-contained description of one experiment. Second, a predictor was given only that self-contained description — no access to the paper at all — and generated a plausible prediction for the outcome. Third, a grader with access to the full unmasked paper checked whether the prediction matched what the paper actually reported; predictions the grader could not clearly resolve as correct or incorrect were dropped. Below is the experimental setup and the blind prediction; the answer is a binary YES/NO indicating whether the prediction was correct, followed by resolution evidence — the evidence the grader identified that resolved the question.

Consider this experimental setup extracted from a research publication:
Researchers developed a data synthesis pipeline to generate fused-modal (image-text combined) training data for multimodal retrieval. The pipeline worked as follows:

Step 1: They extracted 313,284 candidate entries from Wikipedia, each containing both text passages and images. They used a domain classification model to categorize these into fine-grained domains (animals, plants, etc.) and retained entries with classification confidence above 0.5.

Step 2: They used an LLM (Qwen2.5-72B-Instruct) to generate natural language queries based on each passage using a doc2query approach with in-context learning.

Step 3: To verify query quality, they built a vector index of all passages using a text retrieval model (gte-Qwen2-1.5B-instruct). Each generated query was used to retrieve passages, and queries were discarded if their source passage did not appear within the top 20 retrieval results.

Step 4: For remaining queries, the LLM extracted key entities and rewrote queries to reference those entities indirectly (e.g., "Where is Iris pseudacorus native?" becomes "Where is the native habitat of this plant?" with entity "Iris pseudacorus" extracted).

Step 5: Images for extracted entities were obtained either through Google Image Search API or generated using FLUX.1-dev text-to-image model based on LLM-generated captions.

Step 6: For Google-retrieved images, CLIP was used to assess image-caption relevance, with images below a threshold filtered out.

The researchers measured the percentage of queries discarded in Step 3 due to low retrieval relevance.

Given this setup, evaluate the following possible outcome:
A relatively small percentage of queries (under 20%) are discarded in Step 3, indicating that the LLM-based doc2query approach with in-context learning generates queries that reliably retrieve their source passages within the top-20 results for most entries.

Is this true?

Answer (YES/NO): YES